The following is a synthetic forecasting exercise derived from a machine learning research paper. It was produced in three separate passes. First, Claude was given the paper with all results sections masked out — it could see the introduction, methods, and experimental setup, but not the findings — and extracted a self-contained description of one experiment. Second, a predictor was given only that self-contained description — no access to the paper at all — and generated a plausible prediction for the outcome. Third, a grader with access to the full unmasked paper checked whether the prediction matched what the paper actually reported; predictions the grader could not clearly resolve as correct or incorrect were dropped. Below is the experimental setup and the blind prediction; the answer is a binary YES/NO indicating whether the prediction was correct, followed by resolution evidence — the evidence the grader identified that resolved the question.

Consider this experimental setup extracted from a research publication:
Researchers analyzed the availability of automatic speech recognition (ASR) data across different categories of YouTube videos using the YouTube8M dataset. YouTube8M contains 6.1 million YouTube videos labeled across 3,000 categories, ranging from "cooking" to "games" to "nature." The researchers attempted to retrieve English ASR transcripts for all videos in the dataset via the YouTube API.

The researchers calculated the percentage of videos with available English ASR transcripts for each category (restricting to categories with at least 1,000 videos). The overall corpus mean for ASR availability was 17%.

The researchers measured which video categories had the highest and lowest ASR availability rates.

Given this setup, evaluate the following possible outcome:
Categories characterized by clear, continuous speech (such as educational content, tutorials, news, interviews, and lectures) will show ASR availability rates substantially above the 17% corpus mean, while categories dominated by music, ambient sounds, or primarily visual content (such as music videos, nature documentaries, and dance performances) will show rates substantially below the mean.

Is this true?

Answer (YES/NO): YES